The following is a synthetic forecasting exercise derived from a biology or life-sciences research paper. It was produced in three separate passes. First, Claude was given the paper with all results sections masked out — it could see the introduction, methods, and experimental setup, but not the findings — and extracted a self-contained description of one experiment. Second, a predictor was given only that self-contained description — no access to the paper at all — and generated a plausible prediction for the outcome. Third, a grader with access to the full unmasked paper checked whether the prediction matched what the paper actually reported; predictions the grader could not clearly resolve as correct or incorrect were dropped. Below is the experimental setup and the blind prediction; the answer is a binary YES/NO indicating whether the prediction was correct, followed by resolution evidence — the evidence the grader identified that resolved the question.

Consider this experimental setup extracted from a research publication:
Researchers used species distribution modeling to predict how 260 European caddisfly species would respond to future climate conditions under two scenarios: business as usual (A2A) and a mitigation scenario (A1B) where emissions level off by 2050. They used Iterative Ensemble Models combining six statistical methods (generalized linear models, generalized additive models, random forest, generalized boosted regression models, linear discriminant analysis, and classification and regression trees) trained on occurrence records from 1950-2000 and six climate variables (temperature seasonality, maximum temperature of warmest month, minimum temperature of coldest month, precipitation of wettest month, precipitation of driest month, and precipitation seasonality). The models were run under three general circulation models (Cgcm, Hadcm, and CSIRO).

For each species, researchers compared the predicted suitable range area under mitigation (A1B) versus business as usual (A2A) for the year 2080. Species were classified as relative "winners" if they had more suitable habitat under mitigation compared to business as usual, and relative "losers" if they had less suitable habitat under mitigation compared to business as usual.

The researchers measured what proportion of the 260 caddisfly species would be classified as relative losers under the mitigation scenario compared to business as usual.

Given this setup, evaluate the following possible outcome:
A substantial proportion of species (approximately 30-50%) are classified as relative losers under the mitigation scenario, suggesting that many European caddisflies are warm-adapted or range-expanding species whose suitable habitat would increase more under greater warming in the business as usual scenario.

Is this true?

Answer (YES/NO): NO